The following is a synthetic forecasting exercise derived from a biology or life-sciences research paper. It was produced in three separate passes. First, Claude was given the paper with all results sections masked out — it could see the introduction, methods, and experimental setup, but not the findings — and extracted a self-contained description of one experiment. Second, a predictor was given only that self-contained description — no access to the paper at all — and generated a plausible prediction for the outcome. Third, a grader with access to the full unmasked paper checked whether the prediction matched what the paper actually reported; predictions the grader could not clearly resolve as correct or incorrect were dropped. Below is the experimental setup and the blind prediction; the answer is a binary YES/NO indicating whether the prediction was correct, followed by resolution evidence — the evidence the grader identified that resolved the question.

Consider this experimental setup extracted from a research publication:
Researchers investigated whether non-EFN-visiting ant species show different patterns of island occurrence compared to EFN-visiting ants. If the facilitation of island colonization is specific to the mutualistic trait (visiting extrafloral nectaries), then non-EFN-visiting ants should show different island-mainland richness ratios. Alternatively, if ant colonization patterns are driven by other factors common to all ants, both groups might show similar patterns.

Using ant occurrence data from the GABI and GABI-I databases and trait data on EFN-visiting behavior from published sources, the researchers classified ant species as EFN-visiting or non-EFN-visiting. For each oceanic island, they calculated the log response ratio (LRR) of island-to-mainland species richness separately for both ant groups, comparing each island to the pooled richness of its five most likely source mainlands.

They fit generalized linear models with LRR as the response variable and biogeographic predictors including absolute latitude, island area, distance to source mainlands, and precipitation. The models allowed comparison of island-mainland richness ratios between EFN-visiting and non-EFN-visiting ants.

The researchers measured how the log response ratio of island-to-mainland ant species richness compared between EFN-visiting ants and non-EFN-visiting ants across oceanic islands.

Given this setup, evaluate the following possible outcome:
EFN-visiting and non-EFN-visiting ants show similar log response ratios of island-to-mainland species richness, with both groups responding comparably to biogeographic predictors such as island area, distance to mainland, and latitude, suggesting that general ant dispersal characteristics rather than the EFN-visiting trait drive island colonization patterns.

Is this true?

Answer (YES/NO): NO